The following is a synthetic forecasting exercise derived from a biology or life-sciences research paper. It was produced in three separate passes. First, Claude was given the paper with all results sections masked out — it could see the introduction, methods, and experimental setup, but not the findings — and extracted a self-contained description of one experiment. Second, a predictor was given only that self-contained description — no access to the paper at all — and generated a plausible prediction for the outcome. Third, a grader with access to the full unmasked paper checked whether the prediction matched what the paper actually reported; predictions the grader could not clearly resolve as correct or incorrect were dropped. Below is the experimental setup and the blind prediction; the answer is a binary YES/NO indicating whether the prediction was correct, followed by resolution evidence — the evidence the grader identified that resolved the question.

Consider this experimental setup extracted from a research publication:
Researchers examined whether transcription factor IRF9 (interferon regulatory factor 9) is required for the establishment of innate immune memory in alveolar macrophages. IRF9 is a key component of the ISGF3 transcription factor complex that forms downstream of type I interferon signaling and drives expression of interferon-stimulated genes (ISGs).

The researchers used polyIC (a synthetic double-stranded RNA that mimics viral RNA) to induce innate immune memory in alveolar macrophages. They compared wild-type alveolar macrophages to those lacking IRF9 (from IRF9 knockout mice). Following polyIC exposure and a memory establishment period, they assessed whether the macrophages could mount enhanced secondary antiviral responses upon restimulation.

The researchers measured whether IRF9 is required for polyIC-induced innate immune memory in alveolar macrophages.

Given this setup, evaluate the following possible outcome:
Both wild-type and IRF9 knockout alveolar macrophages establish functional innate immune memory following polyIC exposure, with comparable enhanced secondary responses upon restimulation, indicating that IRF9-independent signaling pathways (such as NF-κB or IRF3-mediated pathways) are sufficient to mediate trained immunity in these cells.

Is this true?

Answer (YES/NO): NO